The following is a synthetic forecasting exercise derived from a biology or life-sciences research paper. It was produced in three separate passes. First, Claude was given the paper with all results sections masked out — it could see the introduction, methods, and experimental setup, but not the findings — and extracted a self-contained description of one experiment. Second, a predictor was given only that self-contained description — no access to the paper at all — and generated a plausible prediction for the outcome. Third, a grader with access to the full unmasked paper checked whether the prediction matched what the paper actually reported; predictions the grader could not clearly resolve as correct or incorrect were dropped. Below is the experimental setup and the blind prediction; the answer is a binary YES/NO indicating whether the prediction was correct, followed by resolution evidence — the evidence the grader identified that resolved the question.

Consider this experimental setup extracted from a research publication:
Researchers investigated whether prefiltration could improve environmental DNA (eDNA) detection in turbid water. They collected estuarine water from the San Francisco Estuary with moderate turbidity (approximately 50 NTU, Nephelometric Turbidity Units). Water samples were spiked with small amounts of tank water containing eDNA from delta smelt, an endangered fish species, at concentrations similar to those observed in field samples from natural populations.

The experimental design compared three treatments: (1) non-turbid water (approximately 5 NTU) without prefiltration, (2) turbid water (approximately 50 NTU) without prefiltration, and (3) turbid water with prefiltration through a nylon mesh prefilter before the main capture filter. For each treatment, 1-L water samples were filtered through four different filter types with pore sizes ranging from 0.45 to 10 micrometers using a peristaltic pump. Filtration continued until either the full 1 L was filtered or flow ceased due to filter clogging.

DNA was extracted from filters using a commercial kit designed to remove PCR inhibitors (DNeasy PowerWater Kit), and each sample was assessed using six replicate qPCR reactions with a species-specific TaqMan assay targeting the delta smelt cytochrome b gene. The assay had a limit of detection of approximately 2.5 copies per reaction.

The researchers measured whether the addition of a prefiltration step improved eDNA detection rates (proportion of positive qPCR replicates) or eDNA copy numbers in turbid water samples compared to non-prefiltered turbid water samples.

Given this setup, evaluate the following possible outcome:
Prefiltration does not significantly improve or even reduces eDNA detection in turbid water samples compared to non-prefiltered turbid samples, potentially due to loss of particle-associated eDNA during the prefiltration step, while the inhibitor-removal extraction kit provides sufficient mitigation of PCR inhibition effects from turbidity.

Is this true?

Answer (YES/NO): NO